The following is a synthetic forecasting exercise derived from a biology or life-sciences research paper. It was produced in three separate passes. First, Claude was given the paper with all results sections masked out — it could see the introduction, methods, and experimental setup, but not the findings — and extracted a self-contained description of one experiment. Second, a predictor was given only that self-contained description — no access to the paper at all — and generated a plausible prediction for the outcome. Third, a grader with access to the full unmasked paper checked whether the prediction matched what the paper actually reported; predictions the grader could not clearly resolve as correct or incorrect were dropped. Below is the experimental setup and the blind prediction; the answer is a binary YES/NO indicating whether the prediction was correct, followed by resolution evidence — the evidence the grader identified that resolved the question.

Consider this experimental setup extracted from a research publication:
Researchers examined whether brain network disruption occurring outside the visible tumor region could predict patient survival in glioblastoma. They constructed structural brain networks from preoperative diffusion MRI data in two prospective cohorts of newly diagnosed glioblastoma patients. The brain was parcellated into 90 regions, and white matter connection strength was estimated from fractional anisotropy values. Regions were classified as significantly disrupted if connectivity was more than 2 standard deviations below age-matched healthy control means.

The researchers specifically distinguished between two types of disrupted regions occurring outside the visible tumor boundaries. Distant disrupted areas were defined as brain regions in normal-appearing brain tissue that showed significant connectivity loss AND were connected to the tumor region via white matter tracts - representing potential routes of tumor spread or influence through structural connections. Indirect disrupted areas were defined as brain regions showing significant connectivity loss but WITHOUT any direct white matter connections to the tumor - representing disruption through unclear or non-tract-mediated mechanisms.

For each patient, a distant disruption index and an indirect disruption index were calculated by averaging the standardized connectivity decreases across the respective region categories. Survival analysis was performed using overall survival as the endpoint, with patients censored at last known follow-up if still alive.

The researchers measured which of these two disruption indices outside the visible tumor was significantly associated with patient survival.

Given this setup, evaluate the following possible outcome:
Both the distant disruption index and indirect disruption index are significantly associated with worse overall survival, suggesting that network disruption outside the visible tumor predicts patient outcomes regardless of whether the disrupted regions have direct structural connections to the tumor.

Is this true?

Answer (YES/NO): NO